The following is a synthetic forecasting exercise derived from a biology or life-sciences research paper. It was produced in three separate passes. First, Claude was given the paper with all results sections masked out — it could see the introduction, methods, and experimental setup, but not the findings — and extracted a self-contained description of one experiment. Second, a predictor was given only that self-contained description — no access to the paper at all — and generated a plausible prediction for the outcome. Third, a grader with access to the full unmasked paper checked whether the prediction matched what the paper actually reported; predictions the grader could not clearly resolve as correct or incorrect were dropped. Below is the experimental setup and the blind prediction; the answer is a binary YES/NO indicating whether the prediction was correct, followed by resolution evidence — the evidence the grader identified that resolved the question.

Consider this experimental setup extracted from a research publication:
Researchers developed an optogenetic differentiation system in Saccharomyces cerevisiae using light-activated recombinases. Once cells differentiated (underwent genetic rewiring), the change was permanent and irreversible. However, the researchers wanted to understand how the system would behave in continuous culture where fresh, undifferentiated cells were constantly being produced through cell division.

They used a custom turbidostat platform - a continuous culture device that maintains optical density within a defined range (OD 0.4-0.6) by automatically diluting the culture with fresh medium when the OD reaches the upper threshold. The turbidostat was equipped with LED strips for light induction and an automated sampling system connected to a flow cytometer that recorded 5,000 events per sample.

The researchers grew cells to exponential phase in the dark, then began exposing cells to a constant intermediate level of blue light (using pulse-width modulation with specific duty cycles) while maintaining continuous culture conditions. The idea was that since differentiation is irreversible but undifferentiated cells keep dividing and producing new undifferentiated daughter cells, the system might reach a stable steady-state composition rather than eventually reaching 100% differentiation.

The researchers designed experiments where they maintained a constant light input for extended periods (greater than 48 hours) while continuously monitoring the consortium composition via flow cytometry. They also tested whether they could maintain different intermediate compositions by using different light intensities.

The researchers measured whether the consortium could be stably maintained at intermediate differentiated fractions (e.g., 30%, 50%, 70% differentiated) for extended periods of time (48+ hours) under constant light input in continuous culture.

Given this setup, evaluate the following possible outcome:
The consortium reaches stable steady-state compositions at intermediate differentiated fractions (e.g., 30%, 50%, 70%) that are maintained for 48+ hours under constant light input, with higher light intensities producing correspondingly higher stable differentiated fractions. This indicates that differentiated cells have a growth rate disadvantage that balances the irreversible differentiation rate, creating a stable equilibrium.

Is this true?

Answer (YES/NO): NO